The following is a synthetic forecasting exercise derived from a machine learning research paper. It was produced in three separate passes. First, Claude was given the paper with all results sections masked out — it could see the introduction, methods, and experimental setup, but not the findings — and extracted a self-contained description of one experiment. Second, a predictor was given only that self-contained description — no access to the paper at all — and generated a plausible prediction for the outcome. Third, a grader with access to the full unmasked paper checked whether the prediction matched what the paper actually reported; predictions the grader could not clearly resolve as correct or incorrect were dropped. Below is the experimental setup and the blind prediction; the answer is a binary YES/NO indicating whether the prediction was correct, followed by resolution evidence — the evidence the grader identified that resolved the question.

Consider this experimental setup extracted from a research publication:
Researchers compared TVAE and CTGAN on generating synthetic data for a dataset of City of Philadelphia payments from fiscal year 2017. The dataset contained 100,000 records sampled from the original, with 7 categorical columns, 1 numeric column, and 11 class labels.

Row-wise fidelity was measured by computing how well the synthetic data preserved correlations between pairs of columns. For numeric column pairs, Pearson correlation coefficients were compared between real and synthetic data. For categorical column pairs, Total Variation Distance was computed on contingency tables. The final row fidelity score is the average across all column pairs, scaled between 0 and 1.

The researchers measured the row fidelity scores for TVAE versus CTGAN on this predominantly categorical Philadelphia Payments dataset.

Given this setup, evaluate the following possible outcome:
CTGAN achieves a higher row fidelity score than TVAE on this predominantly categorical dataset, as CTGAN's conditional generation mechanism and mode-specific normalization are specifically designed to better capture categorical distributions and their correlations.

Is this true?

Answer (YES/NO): NO